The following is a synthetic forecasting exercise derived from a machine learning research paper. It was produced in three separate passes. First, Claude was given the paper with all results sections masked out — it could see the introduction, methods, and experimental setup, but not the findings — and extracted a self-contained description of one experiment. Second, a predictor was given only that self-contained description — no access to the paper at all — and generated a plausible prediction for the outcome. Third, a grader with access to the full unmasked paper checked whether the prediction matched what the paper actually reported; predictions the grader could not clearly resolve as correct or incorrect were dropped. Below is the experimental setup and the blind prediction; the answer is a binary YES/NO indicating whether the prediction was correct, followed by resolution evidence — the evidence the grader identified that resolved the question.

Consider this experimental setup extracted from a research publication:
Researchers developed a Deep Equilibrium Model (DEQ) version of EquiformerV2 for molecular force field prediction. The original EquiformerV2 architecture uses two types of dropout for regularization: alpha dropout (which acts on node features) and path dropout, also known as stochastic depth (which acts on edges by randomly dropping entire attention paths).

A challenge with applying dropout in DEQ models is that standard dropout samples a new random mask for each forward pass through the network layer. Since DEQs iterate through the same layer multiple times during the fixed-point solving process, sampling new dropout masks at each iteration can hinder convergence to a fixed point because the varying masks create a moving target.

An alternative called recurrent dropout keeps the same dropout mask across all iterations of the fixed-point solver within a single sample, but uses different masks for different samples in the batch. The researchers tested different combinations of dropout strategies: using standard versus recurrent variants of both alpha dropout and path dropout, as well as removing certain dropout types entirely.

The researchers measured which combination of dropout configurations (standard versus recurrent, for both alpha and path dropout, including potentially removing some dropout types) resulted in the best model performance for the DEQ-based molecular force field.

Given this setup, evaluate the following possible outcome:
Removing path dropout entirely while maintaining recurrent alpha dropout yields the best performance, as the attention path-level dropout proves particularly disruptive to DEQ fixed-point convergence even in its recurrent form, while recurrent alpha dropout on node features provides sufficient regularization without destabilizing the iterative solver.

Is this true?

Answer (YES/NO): NO